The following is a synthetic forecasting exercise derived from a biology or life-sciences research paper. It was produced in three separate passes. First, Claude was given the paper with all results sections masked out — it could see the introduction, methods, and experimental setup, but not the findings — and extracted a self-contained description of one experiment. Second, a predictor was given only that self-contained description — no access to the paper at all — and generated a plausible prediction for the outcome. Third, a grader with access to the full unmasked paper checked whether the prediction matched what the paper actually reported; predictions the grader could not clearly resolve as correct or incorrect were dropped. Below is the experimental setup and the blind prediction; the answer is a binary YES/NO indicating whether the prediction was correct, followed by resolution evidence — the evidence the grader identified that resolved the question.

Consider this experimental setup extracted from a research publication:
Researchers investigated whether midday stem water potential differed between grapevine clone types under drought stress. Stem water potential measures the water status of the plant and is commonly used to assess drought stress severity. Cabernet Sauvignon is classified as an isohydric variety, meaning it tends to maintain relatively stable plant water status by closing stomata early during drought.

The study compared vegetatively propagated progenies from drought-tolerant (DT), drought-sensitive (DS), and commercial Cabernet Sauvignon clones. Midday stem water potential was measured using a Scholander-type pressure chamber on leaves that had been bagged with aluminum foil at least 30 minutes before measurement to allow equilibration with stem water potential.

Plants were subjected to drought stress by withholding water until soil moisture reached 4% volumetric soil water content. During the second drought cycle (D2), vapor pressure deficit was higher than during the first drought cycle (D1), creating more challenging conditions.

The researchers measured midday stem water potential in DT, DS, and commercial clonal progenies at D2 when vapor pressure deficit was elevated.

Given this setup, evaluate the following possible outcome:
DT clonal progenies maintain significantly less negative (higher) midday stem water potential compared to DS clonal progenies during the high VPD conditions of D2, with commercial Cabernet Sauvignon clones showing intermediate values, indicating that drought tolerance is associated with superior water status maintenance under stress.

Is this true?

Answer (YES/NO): NO